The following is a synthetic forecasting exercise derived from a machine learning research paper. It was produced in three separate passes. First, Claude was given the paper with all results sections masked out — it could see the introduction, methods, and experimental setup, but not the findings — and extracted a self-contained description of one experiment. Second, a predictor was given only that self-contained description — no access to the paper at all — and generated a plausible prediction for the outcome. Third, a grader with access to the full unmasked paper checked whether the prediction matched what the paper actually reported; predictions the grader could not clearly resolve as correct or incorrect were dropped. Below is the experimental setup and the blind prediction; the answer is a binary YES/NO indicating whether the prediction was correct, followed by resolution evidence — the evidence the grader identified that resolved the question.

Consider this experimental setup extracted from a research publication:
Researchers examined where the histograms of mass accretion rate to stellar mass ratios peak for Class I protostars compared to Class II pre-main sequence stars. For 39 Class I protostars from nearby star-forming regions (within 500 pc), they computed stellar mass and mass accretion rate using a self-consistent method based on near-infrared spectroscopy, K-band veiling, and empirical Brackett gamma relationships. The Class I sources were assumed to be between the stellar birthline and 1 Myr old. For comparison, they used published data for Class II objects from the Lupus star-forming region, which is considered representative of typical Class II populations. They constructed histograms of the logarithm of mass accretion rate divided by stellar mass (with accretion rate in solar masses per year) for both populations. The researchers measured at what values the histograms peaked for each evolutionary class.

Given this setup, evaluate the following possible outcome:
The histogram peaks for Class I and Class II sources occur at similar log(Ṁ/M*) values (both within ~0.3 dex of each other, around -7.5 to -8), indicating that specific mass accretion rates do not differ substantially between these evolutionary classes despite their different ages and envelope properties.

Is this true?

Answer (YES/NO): NO